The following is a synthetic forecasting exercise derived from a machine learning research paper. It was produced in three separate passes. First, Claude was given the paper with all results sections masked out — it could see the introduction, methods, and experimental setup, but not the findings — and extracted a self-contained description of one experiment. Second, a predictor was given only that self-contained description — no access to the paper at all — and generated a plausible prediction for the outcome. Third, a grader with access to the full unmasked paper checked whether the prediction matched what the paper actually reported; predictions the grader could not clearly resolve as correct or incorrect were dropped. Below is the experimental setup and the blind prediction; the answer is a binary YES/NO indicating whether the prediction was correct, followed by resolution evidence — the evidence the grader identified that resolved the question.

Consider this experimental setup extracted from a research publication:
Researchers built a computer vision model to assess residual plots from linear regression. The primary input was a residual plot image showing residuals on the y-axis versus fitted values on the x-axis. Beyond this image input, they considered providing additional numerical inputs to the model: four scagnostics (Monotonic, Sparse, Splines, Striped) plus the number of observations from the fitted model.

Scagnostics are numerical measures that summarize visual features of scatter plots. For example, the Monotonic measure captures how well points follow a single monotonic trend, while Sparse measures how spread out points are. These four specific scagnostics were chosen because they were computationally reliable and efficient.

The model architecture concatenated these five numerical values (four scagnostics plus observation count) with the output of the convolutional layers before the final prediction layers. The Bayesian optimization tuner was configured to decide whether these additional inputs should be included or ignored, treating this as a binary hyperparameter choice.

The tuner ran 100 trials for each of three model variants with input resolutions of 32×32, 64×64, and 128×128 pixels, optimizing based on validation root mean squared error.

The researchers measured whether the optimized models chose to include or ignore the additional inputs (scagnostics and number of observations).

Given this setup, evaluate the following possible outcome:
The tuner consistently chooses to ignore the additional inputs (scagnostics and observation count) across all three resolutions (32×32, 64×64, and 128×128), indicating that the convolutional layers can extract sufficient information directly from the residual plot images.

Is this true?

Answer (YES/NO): NO